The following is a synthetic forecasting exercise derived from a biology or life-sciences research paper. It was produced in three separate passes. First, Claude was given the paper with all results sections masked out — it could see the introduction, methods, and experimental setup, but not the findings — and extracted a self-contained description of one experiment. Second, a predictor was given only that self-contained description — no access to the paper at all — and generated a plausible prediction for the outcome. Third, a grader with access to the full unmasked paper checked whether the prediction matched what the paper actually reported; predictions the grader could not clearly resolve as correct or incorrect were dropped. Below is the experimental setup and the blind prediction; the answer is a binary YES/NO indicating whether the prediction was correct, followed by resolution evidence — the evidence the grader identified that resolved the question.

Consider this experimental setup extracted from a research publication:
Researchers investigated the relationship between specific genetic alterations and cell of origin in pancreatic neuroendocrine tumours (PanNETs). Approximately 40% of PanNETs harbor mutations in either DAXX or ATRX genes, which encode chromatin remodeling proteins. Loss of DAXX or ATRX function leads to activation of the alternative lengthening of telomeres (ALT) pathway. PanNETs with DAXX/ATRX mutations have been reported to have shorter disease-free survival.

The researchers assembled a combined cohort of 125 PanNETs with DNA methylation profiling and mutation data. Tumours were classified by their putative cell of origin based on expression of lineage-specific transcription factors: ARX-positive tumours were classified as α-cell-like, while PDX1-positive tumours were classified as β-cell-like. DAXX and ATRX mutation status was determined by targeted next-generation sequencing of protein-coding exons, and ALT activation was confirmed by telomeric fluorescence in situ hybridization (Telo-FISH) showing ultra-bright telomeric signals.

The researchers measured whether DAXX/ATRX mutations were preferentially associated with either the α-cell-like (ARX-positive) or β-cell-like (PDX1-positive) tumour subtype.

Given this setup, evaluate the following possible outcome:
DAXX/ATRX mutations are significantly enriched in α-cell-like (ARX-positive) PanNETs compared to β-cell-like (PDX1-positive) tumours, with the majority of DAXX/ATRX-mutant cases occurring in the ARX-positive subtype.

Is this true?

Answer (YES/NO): YES